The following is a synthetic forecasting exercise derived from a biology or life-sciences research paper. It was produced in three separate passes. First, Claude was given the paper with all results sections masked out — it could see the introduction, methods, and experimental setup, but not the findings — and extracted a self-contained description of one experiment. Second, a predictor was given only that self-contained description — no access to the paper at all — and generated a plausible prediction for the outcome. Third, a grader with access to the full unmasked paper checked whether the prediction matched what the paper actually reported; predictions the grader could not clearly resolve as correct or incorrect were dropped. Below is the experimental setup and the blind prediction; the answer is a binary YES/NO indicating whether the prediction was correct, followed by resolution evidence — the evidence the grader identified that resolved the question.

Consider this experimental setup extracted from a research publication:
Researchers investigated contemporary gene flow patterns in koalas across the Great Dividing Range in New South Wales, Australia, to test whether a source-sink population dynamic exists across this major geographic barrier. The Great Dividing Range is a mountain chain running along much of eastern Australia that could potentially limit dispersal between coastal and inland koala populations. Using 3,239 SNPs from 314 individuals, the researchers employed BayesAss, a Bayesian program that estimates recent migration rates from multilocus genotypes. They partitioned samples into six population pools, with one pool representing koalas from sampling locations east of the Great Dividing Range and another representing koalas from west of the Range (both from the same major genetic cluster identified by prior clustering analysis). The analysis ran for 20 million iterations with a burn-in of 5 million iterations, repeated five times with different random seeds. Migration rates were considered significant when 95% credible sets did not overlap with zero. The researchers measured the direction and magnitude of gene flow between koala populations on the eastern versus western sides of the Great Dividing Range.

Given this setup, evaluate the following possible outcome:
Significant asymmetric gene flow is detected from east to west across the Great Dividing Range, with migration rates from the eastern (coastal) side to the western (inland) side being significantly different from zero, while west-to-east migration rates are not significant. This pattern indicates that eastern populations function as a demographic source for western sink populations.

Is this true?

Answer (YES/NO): YES